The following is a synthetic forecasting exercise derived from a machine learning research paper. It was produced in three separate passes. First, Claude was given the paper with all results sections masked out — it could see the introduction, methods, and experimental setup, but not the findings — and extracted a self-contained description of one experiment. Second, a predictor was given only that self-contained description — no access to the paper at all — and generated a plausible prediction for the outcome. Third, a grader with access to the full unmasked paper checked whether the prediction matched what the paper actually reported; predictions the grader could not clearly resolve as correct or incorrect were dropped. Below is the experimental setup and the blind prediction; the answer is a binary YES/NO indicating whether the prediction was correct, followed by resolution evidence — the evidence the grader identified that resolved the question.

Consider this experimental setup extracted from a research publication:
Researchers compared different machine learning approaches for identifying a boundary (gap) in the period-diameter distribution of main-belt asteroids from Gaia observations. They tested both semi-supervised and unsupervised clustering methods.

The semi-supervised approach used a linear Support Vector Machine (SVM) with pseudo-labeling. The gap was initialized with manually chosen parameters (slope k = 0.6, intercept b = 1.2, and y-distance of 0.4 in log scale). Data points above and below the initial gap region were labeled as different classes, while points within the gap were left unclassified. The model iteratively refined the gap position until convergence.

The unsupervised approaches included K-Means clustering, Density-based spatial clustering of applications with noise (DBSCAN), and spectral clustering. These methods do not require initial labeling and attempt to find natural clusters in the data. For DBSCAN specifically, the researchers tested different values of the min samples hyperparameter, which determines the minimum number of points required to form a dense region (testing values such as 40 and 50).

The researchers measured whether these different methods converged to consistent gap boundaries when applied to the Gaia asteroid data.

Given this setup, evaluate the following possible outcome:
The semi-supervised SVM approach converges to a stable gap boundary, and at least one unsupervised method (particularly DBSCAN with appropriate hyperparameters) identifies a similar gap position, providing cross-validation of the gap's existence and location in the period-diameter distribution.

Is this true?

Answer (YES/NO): NO